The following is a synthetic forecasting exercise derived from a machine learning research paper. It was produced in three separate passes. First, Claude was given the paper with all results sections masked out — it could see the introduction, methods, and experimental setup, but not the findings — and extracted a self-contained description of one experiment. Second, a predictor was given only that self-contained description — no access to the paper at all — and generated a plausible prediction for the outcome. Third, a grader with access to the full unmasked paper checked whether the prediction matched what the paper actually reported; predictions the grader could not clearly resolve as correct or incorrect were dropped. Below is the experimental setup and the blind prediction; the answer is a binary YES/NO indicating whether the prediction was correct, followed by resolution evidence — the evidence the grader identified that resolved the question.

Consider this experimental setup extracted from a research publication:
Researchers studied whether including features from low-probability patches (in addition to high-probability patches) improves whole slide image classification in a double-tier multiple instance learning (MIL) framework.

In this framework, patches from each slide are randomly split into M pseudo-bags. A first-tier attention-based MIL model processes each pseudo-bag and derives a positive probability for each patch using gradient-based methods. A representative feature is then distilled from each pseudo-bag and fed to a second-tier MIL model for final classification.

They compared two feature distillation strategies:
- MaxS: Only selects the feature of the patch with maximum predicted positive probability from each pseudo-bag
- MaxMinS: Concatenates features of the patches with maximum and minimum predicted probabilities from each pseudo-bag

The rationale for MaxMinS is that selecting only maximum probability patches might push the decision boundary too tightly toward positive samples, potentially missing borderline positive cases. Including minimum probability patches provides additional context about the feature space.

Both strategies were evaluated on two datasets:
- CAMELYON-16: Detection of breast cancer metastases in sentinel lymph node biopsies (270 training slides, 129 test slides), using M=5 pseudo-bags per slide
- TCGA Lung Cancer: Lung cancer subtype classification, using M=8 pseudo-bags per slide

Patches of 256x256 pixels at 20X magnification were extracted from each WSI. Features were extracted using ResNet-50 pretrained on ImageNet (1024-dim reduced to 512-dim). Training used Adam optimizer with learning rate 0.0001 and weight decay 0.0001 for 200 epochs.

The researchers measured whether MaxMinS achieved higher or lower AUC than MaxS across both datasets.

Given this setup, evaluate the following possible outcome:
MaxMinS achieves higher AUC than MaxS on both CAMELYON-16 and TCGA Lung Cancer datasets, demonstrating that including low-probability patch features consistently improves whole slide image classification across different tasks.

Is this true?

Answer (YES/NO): YES